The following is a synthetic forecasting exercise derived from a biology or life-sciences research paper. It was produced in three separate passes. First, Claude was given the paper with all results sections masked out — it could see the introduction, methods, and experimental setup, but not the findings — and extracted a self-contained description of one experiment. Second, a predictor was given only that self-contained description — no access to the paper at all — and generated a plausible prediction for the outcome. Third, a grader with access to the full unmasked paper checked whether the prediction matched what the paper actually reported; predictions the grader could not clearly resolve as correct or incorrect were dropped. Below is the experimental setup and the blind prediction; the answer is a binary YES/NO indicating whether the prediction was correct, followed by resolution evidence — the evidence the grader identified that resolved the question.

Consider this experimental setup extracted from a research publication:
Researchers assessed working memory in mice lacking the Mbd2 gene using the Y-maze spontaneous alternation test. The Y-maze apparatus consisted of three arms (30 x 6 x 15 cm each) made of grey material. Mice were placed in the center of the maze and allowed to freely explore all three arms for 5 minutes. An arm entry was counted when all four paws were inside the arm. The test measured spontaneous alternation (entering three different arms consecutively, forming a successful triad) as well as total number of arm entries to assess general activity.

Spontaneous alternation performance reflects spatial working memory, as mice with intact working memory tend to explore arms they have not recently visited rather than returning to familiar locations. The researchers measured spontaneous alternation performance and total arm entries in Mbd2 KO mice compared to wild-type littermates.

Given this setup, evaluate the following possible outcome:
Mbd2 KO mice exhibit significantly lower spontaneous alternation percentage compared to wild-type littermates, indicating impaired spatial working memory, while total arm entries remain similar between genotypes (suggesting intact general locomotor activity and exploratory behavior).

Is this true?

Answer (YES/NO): NO